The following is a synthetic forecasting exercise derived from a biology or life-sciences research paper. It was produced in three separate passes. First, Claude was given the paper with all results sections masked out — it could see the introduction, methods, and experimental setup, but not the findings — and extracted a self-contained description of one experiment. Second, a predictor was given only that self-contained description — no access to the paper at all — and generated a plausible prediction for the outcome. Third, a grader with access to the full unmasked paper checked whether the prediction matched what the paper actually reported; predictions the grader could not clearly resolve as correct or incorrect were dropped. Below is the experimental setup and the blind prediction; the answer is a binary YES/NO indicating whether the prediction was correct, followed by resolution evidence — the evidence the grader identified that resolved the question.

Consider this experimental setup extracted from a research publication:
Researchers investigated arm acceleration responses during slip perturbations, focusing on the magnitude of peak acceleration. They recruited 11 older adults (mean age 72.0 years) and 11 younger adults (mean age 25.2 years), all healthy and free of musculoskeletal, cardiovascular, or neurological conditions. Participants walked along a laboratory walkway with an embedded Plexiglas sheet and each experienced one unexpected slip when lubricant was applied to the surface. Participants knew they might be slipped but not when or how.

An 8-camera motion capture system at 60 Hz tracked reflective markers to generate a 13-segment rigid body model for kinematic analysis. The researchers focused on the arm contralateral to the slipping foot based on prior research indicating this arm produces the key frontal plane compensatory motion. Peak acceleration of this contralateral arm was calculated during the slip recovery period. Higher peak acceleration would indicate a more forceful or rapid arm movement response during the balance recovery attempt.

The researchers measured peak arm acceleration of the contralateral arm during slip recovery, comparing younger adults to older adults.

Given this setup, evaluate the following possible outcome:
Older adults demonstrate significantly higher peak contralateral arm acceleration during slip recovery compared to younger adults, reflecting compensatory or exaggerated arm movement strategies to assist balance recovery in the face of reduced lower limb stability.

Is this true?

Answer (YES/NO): NO